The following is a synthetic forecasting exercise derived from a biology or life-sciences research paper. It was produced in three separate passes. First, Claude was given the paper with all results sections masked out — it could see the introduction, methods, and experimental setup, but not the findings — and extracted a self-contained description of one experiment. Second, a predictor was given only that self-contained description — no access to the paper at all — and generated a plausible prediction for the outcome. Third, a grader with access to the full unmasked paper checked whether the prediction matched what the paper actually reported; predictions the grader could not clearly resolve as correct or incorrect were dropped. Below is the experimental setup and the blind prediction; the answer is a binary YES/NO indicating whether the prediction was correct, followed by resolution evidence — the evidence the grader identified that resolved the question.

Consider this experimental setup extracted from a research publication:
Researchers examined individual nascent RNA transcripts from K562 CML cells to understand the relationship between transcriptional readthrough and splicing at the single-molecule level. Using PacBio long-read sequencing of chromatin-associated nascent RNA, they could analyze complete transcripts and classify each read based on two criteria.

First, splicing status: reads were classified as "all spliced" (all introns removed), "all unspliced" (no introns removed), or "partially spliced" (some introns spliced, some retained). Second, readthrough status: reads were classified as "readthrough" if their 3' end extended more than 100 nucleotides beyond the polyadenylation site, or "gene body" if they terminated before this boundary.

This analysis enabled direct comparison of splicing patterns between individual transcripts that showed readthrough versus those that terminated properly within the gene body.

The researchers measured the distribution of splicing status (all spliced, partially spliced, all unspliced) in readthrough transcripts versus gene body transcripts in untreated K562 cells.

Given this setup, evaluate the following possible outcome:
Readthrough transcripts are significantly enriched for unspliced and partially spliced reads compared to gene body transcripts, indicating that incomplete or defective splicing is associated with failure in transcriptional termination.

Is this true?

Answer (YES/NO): YES